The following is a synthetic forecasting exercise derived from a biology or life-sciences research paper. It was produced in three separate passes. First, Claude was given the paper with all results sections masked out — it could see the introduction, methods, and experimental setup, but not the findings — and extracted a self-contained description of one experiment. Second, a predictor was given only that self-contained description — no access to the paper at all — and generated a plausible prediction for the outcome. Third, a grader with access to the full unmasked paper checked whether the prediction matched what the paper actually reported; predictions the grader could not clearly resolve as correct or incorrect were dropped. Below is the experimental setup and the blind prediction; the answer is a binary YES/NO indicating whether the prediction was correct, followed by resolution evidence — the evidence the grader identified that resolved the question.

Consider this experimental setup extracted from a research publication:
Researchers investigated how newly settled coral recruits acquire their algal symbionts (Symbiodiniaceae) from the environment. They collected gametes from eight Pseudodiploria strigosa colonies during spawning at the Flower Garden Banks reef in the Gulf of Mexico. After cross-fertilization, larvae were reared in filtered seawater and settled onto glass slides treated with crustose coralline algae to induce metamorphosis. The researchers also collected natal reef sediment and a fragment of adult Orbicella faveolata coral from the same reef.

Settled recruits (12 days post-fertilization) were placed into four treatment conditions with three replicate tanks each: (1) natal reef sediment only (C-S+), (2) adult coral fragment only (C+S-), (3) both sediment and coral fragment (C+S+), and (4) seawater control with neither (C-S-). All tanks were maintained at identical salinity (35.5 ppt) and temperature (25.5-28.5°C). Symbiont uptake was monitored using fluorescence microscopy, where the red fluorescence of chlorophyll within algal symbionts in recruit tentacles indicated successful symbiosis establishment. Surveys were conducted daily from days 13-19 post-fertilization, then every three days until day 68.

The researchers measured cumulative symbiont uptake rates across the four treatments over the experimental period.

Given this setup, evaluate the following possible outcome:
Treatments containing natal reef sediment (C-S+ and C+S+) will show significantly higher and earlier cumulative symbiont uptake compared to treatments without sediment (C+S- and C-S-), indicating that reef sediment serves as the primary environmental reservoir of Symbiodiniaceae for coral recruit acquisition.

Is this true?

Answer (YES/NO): YES